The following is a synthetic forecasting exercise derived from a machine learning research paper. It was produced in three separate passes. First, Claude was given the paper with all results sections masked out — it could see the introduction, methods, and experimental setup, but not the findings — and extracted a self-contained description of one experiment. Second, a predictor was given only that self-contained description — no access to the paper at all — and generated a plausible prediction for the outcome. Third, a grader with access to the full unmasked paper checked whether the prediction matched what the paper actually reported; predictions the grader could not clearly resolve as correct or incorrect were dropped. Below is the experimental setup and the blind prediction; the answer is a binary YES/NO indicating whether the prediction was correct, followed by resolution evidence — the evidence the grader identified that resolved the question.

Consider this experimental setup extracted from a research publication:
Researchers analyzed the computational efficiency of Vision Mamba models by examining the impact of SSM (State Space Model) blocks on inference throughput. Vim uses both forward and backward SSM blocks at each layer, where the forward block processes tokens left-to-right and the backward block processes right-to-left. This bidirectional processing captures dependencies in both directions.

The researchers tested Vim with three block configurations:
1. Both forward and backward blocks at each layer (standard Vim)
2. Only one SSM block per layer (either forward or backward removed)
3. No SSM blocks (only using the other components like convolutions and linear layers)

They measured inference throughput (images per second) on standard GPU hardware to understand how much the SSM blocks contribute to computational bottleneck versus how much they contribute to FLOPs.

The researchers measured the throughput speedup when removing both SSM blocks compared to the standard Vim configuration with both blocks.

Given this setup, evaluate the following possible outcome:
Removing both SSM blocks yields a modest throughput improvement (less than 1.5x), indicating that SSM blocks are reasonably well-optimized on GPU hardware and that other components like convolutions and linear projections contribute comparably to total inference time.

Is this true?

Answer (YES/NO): NO